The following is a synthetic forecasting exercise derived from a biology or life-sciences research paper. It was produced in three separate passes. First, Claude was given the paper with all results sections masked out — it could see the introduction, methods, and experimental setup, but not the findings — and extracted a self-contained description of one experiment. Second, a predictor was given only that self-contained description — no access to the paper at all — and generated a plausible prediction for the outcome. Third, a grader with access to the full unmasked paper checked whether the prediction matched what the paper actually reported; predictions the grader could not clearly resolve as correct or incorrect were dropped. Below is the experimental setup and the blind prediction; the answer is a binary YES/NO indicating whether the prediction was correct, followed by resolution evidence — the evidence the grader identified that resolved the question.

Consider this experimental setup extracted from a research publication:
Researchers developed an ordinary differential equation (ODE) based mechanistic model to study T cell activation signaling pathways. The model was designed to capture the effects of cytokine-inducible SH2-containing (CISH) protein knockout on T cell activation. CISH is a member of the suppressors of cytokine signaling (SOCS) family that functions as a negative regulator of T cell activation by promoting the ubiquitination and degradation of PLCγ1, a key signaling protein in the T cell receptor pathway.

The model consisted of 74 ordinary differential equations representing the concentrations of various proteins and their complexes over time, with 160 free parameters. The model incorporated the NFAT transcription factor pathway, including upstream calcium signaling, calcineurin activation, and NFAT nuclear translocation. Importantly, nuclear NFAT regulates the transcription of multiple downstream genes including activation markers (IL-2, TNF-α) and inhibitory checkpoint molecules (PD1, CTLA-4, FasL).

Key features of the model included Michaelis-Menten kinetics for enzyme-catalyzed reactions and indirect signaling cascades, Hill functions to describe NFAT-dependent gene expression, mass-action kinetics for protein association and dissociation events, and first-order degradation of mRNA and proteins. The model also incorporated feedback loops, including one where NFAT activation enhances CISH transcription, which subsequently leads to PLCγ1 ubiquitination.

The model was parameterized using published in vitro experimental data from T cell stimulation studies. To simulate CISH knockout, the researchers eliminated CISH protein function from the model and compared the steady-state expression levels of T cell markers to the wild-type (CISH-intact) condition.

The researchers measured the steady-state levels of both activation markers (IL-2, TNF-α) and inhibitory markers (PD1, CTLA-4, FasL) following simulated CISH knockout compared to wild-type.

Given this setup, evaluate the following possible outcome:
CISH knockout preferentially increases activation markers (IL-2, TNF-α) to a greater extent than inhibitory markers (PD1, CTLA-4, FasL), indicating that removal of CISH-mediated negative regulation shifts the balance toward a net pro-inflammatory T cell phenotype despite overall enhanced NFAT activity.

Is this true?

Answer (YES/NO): NO